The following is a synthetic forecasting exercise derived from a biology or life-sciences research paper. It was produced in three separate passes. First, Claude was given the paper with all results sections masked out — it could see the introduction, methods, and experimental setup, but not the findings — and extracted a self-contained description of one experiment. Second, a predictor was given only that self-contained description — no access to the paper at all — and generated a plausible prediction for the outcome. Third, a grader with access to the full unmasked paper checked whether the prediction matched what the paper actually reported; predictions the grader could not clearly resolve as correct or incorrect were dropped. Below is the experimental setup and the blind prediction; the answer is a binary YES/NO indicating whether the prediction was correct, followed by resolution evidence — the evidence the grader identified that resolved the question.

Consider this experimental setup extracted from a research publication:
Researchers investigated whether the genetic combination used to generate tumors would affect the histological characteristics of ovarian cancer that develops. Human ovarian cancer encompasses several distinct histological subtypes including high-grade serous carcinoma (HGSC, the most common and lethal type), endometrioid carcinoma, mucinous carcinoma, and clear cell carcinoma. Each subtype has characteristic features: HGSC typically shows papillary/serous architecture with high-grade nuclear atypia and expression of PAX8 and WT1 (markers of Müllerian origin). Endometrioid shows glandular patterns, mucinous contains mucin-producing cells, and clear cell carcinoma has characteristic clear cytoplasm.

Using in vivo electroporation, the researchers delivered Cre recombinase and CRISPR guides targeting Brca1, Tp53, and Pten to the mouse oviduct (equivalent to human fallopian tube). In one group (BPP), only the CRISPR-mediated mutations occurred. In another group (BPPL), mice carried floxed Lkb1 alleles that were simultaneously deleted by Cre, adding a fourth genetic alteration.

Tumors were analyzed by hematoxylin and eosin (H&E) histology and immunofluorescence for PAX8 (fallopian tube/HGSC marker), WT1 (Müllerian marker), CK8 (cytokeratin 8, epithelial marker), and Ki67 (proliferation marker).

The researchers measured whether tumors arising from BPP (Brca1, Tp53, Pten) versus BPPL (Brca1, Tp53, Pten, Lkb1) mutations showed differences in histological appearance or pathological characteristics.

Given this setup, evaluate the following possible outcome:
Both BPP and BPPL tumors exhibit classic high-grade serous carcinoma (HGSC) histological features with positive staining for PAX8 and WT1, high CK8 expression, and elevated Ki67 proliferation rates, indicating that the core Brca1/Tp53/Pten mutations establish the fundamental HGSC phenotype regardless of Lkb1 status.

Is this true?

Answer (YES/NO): NO